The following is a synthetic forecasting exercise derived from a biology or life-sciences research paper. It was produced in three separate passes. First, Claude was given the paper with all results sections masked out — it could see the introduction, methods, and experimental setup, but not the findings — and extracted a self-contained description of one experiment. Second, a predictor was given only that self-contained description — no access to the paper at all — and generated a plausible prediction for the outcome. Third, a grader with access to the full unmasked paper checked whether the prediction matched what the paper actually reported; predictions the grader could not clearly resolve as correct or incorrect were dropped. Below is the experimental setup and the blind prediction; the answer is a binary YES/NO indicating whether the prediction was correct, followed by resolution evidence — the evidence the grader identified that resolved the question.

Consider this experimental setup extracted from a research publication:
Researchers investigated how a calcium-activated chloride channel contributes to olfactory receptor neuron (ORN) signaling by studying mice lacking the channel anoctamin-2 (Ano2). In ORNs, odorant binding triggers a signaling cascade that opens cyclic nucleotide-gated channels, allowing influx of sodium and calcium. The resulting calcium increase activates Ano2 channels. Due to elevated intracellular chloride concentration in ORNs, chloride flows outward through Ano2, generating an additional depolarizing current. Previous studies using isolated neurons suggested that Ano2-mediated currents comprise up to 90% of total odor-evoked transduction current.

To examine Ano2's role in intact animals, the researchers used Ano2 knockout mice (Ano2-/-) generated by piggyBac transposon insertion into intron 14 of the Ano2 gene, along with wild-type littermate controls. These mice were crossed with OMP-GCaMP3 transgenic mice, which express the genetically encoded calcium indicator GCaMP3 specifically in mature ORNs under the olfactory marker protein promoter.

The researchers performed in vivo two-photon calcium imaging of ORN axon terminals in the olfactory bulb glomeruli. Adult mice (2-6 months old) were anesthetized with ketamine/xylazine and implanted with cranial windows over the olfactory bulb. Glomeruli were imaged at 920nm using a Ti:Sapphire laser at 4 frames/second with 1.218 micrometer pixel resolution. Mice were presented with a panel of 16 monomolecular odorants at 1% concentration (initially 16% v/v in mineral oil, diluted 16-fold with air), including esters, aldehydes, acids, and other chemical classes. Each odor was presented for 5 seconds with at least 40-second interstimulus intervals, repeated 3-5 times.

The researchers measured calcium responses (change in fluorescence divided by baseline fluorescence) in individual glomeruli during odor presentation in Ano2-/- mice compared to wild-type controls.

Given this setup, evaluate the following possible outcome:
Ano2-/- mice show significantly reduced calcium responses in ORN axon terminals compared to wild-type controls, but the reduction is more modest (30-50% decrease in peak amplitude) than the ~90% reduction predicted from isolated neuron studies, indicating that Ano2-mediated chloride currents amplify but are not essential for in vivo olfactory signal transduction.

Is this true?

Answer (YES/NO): NO